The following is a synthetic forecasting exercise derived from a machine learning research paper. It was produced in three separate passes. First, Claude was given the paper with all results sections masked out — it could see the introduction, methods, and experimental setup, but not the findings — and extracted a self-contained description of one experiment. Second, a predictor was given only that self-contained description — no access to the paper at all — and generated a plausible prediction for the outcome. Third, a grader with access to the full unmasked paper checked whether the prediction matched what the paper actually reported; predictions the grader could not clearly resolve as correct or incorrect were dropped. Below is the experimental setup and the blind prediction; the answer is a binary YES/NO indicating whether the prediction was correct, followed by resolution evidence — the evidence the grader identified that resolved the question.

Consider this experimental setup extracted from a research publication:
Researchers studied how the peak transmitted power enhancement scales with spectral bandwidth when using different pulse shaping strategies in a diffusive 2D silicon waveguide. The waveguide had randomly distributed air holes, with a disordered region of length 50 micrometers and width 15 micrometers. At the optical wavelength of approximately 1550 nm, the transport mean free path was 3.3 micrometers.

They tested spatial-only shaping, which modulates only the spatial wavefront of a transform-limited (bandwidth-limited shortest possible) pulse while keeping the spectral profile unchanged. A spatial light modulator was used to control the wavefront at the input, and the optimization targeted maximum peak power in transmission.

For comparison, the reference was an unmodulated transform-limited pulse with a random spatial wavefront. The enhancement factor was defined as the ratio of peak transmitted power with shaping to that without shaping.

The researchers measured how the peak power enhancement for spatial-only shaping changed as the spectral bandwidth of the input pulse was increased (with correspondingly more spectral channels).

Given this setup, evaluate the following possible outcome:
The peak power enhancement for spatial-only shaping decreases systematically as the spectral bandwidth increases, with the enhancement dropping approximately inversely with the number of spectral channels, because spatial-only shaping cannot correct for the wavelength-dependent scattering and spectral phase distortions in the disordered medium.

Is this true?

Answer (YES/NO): NO